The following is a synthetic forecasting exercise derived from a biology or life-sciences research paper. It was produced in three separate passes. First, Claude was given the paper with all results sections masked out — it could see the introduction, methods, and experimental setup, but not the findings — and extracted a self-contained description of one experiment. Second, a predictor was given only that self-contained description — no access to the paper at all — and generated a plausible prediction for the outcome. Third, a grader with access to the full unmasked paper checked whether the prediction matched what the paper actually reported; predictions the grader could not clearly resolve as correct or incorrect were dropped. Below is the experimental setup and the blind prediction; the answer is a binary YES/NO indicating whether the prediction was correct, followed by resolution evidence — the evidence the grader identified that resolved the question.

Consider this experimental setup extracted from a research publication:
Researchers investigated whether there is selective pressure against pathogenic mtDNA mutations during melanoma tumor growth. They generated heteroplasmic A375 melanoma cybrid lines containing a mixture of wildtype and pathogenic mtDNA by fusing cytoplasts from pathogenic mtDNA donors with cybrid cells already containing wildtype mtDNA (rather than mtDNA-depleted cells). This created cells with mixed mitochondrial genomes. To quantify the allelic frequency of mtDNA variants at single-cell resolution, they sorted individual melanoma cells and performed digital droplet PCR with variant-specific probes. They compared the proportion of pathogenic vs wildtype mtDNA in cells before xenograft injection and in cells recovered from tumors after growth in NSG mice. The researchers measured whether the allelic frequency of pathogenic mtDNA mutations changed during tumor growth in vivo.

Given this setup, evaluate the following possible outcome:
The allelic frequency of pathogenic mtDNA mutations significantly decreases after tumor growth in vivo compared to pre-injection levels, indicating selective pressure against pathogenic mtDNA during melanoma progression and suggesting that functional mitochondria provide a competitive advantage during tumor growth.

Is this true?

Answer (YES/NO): YES